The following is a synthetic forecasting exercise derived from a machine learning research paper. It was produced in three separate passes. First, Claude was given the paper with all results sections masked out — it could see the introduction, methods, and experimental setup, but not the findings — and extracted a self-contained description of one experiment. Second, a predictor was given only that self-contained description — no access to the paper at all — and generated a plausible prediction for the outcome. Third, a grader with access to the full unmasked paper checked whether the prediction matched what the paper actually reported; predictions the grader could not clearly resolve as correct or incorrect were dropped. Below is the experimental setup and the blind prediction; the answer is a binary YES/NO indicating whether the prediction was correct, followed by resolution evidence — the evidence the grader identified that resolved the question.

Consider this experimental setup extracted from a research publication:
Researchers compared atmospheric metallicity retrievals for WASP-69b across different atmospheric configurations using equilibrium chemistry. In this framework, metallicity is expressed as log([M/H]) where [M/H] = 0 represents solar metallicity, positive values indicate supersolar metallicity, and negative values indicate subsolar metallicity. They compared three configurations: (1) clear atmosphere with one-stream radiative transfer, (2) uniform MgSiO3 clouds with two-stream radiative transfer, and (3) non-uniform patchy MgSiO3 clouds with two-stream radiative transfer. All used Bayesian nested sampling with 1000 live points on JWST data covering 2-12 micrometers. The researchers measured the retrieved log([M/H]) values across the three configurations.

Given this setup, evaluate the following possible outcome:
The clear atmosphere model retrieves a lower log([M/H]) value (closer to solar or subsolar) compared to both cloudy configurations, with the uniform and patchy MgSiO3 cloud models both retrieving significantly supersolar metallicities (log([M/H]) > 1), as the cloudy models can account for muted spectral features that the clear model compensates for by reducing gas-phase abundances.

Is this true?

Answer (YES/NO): NO